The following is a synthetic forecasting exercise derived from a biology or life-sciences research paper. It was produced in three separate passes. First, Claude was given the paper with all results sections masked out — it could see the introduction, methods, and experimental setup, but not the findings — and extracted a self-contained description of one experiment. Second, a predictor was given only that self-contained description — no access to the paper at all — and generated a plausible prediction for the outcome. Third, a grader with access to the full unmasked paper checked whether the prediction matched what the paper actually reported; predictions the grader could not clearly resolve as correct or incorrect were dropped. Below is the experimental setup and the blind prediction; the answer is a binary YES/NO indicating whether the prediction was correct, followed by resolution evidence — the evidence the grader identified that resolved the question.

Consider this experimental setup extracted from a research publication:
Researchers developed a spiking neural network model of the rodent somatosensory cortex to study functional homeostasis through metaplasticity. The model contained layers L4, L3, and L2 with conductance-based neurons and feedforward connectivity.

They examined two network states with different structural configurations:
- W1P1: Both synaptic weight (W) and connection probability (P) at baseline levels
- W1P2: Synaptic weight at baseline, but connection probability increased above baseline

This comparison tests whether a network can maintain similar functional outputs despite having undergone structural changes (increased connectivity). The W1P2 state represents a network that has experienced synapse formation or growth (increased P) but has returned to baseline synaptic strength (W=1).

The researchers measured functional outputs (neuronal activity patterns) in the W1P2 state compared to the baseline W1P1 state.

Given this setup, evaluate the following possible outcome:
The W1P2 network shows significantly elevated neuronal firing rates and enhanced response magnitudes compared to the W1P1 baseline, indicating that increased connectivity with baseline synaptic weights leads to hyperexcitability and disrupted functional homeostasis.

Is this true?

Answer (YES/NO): NO